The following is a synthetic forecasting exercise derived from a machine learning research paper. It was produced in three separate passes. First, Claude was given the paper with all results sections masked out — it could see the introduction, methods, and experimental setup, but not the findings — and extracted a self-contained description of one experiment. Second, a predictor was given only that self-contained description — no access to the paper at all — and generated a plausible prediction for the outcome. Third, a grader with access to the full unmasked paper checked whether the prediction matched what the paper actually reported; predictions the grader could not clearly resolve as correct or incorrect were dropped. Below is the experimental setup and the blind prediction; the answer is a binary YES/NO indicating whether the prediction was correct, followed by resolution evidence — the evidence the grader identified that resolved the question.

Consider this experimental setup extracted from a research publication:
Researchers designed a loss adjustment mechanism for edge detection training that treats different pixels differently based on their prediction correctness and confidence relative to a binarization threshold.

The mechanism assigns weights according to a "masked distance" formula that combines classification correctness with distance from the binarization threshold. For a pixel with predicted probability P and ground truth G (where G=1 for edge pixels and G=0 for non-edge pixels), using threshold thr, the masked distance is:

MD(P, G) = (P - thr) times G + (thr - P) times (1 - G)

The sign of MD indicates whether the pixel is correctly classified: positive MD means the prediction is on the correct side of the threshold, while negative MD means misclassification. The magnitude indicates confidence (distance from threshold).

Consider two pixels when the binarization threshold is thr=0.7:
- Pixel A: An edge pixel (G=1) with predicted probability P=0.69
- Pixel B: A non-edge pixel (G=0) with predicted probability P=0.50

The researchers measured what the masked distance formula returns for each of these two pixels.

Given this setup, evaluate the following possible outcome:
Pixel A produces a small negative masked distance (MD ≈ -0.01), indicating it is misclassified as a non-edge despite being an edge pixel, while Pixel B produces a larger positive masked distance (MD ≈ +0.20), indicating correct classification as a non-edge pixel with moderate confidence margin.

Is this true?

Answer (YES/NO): YES